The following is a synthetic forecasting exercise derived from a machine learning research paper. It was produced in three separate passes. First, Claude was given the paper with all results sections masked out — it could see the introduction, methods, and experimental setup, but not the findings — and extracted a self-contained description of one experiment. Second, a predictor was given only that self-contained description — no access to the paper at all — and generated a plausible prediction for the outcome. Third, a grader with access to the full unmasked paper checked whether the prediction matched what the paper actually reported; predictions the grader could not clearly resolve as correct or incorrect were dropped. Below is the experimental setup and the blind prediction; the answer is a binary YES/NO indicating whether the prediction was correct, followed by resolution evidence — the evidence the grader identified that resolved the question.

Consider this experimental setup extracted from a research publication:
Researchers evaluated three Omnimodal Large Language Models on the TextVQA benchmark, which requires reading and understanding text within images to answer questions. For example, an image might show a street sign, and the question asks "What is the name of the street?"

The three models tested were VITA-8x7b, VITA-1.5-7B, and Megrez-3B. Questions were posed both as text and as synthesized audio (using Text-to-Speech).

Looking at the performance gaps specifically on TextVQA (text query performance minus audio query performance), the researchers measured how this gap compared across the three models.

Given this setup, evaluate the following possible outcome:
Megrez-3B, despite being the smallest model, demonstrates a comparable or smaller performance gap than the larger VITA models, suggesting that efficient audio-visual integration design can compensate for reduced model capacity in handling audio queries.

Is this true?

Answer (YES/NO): NO